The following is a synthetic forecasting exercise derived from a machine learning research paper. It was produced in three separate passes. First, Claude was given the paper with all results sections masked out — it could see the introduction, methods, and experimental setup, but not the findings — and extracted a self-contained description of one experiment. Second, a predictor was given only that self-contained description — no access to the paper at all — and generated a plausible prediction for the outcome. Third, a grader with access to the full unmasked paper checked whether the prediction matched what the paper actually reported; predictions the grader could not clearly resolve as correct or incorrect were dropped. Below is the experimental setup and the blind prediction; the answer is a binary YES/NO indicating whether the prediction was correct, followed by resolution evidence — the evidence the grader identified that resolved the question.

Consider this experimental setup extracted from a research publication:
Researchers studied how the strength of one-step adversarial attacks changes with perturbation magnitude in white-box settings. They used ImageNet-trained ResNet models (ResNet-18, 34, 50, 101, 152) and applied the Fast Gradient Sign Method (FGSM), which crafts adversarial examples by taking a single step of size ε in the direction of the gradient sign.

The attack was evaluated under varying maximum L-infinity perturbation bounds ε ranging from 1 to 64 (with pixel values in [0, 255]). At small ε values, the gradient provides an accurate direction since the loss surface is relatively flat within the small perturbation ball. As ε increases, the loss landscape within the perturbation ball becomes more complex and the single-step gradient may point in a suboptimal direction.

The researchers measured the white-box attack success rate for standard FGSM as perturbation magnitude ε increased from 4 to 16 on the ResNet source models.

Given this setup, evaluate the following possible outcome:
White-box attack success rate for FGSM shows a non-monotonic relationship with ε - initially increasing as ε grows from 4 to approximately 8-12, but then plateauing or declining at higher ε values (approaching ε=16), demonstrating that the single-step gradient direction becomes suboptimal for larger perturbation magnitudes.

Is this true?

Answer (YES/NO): NO